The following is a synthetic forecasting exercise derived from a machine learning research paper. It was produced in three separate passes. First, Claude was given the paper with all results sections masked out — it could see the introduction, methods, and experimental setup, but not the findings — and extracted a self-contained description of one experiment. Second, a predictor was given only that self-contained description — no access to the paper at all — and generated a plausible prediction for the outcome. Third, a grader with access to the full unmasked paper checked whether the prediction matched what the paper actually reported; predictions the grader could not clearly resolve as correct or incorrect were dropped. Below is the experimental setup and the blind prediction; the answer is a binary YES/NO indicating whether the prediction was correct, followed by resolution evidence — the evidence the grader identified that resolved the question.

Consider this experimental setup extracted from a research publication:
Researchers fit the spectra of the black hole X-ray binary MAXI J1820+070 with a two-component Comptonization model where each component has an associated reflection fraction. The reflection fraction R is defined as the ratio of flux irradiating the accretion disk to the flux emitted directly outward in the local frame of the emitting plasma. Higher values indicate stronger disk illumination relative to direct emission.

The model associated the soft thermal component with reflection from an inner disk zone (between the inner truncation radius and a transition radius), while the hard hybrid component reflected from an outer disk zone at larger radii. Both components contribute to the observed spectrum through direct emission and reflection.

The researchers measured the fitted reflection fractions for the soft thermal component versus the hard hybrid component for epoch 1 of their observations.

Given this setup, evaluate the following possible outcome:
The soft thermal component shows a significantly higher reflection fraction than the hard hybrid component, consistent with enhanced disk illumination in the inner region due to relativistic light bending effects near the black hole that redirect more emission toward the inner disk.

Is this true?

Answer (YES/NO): YES